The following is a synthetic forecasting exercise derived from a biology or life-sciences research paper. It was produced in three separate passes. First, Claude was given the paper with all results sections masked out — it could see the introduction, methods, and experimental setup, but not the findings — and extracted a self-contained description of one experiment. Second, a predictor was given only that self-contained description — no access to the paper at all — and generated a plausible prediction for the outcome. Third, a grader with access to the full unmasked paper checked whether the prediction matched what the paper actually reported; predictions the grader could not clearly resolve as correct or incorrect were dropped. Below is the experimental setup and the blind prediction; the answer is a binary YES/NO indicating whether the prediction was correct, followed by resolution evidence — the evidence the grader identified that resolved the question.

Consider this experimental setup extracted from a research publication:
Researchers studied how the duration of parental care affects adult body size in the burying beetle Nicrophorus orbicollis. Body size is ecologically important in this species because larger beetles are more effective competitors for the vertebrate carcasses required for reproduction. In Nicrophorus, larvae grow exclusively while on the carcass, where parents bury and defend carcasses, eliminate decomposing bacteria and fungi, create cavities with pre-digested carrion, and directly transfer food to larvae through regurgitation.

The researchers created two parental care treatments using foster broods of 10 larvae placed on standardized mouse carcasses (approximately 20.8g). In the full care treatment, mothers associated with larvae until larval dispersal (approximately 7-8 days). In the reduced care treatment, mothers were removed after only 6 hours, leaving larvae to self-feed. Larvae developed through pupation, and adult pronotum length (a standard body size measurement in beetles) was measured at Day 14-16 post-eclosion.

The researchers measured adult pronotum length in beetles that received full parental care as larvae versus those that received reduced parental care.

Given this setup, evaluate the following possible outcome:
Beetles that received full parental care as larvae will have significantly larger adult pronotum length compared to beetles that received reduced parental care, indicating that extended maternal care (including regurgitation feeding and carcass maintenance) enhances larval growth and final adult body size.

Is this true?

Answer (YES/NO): YES